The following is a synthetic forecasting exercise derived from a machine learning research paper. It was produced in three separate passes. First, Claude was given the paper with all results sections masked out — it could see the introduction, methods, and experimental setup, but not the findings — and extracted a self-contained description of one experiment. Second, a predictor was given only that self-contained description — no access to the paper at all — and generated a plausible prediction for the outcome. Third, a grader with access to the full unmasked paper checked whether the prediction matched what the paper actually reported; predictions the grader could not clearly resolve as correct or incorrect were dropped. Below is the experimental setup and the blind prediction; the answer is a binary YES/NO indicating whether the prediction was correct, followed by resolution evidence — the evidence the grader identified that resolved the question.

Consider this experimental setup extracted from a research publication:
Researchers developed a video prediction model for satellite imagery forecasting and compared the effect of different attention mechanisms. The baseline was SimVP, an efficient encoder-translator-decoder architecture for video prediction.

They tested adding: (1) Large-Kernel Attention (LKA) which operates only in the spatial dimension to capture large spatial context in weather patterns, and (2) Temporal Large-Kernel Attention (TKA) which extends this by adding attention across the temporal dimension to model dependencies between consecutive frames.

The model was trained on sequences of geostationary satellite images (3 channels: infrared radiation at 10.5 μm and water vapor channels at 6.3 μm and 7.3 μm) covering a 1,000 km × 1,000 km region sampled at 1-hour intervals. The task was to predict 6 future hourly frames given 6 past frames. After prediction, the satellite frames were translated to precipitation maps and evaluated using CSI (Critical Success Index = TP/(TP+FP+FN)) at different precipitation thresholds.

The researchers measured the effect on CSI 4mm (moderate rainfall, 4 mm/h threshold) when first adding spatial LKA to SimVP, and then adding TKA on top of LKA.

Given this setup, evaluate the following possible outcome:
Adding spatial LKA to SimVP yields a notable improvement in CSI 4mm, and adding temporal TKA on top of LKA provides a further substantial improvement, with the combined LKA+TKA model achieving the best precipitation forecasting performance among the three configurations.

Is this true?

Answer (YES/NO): NO